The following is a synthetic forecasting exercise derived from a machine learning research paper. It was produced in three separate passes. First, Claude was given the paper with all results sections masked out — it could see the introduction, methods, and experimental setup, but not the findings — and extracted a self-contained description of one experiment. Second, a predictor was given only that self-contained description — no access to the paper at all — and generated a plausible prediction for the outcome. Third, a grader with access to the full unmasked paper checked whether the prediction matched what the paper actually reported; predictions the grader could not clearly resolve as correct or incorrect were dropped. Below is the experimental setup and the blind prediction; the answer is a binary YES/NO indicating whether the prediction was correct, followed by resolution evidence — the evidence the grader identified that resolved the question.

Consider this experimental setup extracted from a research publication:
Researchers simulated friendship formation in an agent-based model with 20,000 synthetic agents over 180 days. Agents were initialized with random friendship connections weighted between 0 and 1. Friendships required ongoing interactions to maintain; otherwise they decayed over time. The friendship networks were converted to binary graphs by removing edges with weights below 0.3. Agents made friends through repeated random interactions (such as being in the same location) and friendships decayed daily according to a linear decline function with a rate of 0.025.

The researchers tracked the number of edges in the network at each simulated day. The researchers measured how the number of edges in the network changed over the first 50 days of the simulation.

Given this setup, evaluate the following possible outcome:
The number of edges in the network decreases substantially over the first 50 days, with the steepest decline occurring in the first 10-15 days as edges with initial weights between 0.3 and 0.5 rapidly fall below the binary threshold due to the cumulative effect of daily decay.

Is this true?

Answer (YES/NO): NO